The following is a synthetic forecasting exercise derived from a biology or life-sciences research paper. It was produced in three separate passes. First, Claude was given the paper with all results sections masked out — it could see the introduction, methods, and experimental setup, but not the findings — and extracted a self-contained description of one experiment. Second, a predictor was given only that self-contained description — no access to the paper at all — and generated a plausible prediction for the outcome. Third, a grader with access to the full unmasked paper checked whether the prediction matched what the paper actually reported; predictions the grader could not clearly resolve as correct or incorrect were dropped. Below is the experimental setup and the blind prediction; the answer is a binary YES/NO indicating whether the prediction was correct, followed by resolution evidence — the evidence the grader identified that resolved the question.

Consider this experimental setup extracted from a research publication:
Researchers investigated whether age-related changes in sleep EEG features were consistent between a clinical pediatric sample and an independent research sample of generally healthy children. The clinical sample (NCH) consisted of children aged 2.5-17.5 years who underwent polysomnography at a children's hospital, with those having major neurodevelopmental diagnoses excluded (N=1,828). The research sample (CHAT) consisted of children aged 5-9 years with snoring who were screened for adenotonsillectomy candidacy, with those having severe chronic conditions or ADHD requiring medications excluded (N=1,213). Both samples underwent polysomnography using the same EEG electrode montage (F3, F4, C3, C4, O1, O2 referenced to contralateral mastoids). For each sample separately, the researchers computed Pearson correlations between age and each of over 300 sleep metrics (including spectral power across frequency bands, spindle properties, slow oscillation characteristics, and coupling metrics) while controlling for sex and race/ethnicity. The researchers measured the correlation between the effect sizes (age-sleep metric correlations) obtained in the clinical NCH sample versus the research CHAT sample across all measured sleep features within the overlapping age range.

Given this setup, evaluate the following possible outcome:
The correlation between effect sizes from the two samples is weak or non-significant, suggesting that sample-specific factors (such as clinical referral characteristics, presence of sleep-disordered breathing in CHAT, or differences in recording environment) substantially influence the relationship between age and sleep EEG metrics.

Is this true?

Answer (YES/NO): NO